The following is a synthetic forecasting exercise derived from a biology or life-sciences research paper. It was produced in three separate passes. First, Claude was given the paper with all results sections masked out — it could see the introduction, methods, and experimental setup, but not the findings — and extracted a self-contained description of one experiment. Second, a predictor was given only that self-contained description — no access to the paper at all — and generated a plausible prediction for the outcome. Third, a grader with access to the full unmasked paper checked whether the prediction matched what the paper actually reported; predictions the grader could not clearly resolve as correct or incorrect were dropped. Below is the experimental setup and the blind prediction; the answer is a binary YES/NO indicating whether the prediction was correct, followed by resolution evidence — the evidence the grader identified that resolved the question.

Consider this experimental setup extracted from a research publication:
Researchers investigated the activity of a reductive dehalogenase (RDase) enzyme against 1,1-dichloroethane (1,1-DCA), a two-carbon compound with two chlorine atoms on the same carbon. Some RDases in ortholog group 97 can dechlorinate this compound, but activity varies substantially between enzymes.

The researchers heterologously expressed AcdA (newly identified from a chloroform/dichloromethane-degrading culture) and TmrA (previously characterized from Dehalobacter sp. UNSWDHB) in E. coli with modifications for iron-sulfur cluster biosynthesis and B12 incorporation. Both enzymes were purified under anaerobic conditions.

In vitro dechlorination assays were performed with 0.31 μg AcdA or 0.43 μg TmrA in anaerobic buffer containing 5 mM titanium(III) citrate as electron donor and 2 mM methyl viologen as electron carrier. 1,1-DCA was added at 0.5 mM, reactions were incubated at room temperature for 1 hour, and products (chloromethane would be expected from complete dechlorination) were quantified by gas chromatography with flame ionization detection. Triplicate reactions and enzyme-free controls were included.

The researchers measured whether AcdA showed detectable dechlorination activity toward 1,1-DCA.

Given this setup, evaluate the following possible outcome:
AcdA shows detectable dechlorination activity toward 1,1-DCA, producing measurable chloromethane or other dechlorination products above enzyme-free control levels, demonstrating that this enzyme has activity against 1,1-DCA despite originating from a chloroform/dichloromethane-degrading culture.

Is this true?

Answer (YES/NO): YES